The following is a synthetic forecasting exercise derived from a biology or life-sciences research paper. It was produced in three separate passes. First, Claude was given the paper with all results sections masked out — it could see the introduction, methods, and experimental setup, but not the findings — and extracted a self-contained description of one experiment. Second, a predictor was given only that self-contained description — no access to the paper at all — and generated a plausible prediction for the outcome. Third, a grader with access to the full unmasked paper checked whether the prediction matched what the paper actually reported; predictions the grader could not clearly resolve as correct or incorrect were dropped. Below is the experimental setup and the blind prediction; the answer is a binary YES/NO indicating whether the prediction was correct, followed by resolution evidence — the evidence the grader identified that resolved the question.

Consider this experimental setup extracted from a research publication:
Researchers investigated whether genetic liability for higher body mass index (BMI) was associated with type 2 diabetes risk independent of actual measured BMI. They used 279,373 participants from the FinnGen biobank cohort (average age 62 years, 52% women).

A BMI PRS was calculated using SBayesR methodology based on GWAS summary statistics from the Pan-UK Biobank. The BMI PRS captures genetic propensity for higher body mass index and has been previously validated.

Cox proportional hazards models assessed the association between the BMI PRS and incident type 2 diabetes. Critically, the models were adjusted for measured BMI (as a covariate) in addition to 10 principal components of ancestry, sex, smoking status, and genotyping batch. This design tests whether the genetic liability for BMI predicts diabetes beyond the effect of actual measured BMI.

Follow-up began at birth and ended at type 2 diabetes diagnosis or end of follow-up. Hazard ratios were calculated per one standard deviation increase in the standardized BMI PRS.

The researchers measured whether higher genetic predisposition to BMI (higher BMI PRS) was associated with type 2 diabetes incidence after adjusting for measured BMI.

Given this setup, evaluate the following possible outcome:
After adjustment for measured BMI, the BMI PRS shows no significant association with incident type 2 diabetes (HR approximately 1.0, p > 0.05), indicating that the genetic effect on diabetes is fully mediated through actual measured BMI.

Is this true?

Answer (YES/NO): NO